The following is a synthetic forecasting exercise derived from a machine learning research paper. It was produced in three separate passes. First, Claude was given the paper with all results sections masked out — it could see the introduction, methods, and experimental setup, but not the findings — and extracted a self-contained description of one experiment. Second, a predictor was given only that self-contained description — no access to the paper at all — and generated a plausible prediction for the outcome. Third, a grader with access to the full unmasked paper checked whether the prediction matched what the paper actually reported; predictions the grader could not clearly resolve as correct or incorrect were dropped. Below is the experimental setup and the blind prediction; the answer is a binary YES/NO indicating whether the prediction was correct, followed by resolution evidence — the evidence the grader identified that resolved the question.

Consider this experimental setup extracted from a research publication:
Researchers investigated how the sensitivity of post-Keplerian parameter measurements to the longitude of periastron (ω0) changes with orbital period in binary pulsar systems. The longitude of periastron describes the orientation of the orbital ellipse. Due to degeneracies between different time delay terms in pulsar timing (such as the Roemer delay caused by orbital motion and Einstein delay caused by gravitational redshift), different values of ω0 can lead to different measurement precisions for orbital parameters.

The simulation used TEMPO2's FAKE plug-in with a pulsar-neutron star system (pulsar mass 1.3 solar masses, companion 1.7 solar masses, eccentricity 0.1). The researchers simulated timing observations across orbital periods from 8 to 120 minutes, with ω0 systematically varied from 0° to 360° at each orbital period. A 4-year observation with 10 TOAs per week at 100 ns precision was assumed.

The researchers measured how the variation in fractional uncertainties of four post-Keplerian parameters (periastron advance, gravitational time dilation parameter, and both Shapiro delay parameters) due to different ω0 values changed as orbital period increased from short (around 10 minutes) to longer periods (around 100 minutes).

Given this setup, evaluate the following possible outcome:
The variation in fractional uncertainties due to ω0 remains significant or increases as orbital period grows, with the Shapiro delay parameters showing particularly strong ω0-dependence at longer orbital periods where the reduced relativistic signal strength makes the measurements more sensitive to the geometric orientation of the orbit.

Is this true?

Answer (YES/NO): NO